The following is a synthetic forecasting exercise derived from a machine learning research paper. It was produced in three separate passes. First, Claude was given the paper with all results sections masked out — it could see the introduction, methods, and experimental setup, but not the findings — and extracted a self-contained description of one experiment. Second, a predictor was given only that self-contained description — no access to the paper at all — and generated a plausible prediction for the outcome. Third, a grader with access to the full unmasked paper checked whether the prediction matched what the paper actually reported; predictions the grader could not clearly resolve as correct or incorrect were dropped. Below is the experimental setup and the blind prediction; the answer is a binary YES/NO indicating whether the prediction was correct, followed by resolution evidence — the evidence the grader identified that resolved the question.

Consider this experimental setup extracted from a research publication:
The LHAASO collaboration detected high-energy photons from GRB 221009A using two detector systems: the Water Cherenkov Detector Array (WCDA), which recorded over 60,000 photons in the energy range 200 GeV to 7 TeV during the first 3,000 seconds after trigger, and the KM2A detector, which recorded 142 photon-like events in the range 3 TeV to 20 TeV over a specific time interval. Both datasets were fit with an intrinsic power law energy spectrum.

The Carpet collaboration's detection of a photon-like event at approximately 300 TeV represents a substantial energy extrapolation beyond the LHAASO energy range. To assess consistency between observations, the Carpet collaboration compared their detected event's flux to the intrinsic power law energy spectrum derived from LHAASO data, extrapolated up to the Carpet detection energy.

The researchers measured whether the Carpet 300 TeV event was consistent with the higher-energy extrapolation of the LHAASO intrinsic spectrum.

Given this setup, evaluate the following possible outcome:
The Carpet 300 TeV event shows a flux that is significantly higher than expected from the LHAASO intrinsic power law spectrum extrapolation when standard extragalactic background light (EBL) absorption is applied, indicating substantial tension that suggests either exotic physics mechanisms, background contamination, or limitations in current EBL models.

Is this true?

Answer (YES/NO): YES